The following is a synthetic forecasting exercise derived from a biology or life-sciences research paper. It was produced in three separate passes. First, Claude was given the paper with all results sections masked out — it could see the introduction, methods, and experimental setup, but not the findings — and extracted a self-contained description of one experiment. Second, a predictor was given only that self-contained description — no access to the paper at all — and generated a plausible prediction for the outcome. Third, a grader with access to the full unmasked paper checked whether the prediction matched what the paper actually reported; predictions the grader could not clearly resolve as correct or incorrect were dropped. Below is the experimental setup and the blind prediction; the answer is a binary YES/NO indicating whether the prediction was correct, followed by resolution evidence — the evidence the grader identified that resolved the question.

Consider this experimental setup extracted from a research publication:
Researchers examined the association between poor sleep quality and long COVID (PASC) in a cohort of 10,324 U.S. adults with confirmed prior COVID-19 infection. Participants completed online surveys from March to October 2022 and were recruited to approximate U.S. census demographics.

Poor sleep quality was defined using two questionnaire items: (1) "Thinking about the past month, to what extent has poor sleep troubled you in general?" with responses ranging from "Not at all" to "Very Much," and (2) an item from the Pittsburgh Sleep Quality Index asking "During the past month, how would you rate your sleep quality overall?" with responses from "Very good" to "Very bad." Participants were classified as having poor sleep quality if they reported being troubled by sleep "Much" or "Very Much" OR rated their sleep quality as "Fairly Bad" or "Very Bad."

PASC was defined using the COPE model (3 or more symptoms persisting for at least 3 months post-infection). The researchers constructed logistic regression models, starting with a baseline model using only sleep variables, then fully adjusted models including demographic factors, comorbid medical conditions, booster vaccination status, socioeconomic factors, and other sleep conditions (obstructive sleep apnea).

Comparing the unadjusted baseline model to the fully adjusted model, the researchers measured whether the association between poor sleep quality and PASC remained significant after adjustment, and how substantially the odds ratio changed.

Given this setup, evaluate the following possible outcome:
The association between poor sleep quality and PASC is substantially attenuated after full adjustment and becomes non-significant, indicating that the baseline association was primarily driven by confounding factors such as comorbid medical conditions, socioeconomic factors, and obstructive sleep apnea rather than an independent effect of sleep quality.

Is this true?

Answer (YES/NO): NO